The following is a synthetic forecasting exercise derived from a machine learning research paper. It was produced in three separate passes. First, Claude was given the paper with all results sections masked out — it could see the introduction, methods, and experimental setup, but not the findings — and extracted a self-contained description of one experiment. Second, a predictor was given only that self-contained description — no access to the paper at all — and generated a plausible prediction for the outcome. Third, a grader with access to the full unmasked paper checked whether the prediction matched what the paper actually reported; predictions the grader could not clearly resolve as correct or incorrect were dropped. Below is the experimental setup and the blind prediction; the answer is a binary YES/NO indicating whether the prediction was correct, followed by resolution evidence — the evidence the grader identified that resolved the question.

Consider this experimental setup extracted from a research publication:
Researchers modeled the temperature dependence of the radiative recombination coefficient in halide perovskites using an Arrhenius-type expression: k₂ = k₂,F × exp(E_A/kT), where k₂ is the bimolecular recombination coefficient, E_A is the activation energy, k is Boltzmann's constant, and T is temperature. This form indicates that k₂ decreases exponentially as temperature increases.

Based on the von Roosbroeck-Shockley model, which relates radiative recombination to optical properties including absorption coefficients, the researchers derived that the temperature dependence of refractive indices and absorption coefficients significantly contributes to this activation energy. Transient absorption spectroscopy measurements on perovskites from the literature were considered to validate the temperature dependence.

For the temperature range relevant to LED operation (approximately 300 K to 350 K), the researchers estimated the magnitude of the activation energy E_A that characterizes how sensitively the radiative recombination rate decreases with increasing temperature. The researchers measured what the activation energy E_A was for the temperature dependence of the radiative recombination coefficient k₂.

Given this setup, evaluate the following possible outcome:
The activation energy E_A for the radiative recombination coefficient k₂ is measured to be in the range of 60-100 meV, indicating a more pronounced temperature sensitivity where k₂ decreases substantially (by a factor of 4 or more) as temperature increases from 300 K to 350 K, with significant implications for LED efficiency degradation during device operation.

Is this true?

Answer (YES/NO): YES